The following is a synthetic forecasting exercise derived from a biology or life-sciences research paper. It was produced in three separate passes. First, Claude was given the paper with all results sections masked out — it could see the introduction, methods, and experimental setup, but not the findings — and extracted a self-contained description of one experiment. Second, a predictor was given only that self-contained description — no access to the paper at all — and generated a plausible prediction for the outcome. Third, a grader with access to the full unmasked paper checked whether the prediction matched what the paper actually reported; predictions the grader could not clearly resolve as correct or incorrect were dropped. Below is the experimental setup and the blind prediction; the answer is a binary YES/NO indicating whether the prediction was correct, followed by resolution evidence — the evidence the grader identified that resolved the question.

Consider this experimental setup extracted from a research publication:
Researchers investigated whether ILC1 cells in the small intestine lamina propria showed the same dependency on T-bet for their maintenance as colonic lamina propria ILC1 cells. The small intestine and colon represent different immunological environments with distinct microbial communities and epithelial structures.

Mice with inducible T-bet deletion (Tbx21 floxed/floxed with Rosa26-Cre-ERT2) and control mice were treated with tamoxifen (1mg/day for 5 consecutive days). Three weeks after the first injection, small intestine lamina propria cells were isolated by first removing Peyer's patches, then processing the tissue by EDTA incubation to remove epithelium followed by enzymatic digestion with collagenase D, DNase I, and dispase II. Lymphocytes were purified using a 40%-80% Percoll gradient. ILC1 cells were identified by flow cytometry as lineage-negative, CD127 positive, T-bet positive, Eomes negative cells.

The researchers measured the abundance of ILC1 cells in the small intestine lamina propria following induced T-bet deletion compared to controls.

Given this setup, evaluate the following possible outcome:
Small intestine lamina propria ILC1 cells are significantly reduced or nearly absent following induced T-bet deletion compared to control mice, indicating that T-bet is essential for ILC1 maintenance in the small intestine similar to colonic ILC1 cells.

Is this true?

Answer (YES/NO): YES